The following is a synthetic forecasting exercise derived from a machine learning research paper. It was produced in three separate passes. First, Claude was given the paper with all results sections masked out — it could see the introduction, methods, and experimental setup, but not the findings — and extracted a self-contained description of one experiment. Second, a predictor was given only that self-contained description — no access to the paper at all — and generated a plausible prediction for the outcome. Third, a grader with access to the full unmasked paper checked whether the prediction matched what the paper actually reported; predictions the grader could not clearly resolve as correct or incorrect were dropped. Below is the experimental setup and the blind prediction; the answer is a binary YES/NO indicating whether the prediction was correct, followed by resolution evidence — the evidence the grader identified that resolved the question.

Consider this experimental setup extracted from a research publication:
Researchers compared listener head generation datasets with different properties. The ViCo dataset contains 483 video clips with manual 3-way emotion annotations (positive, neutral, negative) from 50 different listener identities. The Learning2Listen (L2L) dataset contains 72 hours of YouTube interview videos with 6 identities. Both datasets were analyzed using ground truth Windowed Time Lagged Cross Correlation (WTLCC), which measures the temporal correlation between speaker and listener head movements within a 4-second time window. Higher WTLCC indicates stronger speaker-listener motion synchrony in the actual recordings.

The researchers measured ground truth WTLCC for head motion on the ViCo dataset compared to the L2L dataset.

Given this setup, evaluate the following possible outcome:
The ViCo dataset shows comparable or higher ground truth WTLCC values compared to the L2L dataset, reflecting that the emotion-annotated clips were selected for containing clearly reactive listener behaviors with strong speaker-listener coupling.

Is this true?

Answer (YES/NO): YES